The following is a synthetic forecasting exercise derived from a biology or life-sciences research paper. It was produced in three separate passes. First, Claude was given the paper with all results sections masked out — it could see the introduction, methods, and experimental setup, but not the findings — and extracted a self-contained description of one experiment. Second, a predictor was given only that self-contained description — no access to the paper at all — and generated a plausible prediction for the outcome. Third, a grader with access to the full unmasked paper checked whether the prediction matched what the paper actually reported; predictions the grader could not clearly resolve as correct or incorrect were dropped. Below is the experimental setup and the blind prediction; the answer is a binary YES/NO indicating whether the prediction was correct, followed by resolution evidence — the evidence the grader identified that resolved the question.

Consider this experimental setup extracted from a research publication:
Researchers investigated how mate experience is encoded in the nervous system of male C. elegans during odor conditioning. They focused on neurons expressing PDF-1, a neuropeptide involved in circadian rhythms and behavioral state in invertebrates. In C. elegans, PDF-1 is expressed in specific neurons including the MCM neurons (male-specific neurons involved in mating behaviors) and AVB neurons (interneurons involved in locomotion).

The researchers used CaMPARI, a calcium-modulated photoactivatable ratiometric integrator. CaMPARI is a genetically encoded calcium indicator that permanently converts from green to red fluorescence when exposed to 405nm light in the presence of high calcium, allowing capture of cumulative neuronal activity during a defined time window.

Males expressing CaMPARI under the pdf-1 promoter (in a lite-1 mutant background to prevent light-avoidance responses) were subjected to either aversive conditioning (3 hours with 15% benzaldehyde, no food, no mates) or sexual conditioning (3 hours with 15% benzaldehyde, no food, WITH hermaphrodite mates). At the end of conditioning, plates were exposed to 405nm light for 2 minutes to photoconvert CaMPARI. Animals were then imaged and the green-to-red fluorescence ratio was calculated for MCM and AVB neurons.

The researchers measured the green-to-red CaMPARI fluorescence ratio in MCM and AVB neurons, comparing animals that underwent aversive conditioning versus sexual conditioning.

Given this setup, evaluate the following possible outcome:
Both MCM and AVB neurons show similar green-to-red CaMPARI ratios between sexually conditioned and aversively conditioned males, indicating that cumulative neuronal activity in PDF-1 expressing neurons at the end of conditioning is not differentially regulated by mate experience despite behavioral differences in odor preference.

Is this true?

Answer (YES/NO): NO